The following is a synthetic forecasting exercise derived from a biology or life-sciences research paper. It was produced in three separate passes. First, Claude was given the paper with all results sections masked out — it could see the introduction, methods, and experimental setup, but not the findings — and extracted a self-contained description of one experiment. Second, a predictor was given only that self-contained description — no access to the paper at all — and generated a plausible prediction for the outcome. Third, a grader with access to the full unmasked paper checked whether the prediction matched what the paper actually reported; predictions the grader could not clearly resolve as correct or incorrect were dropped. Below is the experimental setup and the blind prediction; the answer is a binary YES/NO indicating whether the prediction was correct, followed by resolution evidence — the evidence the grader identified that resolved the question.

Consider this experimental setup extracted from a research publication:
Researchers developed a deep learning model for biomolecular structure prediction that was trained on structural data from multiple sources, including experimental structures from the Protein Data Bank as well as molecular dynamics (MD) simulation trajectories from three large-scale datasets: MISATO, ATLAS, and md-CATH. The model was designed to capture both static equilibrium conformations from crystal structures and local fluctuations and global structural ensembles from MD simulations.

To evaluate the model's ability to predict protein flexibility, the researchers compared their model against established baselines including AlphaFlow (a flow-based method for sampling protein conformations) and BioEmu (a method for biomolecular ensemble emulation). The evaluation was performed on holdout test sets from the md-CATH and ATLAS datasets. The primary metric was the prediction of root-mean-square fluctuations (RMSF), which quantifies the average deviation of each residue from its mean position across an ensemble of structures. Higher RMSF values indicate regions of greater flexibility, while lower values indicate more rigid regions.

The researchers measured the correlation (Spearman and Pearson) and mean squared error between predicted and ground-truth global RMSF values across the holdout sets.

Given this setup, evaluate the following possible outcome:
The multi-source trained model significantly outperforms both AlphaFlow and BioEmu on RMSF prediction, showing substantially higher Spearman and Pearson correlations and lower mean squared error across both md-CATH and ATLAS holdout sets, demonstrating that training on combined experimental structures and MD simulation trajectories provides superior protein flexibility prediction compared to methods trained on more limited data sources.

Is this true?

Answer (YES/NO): NO